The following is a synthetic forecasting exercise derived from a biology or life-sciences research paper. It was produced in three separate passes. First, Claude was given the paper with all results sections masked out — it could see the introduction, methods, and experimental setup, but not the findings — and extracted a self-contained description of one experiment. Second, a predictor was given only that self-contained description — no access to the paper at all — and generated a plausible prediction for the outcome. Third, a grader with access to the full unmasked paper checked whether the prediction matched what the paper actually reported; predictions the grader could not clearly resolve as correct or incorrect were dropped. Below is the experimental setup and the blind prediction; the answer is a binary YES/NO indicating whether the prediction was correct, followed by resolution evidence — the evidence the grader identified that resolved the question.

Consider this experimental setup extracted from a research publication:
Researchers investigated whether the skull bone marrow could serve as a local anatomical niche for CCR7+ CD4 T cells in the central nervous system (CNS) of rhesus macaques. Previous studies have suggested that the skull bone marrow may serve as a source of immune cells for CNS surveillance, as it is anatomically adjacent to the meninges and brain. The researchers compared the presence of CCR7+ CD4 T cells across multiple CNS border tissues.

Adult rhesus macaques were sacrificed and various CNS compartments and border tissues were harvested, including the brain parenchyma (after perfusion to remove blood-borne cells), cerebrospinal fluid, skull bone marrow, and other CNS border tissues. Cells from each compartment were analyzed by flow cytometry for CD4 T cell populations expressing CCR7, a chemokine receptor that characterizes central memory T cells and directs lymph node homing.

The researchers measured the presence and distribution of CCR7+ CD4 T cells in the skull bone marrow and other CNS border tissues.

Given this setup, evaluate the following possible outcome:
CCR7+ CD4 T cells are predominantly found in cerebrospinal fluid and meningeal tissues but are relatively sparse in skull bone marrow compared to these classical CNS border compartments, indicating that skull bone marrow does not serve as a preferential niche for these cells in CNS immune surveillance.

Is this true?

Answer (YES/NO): NO